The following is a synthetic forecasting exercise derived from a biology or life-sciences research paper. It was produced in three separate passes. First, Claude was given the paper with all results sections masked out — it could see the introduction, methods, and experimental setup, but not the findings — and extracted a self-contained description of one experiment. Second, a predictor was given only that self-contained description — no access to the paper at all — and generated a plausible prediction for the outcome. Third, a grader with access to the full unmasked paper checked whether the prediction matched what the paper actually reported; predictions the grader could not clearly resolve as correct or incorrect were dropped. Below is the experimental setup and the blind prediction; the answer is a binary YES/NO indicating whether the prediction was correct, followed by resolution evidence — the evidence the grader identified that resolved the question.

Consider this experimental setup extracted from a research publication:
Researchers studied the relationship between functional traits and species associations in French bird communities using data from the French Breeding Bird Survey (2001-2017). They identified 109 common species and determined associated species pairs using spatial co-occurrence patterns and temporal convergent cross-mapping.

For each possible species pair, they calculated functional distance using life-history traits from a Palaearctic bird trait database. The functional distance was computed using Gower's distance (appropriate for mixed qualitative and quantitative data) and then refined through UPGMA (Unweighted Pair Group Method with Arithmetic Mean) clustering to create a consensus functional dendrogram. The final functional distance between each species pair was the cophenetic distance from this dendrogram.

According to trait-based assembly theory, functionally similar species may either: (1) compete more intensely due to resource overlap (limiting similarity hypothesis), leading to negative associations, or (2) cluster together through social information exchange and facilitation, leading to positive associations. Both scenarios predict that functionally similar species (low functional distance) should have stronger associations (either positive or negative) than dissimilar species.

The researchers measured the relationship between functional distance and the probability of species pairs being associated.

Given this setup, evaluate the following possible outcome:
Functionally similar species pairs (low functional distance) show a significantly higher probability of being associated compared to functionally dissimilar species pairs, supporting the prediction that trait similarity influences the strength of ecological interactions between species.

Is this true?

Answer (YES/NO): YES